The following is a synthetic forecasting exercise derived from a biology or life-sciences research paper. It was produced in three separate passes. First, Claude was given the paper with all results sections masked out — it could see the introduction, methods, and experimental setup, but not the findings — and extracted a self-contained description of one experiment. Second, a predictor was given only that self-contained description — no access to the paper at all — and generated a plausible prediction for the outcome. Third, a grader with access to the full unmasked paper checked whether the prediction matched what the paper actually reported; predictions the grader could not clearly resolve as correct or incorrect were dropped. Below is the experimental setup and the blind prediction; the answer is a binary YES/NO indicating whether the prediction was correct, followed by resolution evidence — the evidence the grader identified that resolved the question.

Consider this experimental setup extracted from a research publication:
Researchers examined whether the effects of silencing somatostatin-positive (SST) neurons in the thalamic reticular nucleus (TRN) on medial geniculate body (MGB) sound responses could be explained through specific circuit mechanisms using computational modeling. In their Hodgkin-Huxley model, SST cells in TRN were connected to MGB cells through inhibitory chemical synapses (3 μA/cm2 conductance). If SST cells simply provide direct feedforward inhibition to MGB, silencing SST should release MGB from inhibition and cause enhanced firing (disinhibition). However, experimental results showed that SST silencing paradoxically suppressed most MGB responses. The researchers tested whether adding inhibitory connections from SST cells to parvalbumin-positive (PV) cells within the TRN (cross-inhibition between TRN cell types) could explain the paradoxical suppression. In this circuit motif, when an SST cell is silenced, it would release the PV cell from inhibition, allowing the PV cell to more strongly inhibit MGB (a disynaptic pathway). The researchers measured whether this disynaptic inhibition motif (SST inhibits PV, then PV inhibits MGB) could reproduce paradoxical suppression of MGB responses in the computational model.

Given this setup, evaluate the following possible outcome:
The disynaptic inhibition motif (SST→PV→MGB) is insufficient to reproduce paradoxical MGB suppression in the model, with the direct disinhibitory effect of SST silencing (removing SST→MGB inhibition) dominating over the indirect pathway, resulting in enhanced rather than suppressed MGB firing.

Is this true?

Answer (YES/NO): NO